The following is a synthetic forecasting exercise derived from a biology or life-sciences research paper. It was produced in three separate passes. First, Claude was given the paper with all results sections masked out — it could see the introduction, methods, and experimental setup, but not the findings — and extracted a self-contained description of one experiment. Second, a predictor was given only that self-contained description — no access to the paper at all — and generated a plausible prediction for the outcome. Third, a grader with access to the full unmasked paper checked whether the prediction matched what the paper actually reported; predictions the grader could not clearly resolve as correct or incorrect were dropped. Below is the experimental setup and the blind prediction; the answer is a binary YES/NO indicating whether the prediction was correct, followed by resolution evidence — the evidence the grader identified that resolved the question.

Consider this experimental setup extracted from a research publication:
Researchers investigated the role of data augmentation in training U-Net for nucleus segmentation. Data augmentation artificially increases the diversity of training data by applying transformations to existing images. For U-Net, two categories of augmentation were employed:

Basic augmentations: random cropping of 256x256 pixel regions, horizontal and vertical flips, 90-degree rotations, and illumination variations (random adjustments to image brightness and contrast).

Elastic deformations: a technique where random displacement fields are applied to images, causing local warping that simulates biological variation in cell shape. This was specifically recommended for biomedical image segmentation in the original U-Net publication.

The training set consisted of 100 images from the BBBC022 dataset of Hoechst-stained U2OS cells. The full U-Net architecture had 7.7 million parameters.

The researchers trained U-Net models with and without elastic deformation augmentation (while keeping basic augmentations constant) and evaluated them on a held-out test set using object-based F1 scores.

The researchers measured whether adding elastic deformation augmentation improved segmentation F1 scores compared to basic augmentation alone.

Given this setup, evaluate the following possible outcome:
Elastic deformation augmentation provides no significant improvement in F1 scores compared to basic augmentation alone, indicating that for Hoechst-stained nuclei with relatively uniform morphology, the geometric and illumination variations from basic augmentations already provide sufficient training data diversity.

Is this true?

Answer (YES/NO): YES